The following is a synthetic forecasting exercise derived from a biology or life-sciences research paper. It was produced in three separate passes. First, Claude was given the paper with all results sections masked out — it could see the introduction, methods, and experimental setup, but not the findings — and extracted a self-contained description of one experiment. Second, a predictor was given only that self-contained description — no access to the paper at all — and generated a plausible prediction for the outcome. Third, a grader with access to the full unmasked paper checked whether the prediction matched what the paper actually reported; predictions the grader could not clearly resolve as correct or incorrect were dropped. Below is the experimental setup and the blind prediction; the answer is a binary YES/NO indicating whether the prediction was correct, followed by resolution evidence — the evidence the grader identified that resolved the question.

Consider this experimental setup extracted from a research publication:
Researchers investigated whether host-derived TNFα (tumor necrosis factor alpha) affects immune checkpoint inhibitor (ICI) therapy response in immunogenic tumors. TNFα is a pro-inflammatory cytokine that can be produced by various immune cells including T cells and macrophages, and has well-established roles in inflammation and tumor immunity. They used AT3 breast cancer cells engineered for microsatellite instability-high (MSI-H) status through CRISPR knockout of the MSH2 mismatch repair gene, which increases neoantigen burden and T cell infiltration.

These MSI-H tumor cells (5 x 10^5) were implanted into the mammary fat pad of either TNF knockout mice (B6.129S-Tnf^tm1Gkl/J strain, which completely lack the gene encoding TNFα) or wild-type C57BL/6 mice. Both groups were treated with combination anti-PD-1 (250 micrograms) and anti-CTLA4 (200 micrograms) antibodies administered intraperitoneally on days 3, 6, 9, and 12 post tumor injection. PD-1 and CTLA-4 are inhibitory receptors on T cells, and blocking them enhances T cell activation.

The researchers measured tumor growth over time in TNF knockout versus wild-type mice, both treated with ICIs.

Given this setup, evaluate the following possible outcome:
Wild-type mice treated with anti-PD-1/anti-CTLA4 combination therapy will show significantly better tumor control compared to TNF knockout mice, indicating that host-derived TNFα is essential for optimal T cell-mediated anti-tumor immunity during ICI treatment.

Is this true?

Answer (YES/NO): NO